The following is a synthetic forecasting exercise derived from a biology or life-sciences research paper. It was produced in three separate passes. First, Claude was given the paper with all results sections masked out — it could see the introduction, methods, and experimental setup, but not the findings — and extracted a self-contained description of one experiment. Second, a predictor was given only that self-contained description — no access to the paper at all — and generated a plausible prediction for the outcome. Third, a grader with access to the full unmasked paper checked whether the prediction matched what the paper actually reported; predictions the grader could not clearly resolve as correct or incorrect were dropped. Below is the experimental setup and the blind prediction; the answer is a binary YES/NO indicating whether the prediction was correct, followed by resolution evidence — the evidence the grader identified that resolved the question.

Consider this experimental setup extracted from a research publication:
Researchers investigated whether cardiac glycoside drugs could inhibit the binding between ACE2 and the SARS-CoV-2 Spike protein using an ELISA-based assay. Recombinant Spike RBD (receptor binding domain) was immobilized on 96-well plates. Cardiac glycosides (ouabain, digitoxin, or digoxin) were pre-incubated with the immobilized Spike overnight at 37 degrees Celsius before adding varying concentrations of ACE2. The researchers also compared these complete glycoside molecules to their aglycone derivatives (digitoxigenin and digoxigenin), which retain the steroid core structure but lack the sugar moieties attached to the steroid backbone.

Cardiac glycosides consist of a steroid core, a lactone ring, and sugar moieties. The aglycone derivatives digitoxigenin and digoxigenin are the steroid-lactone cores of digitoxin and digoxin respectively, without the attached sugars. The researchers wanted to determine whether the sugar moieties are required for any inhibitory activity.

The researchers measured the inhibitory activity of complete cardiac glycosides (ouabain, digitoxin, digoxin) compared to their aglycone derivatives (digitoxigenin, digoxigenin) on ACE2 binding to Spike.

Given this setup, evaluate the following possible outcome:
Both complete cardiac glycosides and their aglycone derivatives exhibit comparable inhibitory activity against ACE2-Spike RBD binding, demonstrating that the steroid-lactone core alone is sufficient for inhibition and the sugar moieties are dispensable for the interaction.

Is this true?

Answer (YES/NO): YES